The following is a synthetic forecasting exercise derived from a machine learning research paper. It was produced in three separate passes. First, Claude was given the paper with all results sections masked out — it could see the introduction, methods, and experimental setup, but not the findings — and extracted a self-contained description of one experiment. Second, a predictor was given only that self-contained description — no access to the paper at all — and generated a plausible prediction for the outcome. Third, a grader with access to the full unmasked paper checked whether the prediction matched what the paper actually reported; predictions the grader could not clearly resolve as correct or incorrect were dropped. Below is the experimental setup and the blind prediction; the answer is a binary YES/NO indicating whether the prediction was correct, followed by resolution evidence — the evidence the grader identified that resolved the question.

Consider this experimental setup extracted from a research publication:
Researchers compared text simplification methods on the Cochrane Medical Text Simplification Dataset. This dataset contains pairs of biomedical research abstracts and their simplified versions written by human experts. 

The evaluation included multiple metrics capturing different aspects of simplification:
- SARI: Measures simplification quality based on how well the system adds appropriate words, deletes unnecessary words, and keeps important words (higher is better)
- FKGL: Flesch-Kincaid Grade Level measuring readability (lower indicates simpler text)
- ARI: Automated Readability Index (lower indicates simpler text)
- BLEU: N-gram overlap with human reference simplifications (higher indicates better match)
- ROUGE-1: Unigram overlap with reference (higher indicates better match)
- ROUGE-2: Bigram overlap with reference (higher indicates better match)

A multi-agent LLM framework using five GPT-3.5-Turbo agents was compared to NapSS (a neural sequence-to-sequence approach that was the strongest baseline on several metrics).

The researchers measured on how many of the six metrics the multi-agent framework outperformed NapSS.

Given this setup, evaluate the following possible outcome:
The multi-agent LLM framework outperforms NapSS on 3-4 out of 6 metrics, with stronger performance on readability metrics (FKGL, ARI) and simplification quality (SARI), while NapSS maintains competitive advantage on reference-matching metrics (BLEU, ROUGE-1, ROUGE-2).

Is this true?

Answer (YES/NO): NO